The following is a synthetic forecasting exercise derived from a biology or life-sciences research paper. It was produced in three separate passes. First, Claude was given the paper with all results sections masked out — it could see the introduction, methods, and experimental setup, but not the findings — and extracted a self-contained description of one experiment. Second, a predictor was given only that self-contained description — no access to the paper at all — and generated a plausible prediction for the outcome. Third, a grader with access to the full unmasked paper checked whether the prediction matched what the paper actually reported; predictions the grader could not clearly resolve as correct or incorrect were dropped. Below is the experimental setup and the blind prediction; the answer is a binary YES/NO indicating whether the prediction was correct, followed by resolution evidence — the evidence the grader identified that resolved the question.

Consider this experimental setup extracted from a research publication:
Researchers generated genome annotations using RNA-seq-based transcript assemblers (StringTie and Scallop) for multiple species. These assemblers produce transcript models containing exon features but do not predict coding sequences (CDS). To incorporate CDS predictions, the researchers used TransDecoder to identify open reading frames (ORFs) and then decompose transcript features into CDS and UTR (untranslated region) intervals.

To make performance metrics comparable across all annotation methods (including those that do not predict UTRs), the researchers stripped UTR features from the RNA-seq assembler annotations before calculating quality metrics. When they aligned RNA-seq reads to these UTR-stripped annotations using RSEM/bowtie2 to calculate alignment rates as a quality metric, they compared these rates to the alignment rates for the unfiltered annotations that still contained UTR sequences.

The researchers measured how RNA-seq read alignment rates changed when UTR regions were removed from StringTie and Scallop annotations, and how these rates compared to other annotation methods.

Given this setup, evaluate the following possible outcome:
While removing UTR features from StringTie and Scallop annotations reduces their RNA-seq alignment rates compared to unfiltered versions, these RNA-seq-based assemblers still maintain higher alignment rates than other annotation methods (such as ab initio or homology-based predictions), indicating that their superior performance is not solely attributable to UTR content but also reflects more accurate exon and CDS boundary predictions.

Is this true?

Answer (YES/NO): NO